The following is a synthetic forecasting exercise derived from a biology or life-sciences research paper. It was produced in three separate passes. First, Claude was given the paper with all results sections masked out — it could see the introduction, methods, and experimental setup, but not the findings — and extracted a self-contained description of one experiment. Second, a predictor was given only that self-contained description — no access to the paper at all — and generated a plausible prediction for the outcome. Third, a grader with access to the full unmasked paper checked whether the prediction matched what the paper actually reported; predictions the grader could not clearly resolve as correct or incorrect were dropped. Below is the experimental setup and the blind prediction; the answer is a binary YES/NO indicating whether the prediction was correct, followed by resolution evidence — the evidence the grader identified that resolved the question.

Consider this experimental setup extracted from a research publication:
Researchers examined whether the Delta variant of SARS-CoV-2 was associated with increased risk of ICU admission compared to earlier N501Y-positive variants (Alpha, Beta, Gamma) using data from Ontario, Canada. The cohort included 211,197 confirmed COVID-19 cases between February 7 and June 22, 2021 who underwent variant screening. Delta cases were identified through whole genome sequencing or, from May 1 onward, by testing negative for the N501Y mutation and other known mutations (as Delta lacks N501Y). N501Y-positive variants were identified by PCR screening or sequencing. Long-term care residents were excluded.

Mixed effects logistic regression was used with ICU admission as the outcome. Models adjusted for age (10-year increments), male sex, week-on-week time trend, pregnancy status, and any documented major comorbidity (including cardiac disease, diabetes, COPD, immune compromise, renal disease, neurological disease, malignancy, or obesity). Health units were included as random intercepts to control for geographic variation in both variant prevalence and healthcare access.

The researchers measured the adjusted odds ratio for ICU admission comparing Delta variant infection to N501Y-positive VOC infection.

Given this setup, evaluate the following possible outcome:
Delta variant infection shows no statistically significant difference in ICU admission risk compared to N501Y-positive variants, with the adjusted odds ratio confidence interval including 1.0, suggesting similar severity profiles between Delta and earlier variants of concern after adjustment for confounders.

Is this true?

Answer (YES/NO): NO